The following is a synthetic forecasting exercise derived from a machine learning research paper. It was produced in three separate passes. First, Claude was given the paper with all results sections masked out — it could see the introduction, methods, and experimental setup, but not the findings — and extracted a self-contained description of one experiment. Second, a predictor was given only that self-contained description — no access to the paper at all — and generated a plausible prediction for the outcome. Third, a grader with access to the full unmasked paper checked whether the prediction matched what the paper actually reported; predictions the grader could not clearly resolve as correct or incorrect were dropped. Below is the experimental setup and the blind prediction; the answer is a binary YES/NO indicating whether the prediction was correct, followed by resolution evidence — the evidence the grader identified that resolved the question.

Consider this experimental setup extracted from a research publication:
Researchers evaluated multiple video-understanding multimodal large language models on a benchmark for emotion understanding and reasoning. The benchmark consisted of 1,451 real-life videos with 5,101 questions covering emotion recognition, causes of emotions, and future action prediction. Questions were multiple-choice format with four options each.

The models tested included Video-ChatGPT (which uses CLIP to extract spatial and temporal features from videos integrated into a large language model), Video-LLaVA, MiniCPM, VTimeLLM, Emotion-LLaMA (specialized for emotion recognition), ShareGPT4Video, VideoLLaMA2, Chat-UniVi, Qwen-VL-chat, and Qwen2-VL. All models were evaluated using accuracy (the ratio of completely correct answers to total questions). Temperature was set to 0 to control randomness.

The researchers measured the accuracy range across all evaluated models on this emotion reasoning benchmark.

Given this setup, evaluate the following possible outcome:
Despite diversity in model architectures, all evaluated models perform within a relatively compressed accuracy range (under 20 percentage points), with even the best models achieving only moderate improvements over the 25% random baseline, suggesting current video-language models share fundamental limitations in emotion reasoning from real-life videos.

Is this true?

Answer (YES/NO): NO